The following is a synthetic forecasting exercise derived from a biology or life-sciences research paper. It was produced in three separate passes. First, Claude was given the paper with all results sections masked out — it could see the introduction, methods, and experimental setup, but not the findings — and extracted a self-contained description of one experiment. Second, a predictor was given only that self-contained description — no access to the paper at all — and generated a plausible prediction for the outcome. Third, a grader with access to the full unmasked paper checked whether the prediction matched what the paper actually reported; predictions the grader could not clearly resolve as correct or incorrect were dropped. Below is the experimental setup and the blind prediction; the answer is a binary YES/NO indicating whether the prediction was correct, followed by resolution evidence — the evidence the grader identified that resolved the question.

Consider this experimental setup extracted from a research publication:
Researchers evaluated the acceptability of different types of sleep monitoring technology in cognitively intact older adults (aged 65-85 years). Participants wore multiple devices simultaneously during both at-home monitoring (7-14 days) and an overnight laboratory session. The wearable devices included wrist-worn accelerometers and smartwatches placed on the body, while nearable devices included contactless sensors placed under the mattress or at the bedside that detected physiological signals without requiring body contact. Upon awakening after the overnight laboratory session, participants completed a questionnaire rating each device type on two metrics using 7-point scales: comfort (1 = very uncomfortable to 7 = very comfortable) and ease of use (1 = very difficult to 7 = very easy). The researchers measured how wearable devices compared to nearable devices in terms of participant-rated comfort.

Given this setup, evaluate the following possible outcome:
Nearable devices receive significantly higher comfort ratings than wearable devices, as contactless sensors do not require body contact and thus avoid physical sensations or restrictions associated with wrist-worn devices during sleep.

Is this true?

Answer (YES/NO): YES